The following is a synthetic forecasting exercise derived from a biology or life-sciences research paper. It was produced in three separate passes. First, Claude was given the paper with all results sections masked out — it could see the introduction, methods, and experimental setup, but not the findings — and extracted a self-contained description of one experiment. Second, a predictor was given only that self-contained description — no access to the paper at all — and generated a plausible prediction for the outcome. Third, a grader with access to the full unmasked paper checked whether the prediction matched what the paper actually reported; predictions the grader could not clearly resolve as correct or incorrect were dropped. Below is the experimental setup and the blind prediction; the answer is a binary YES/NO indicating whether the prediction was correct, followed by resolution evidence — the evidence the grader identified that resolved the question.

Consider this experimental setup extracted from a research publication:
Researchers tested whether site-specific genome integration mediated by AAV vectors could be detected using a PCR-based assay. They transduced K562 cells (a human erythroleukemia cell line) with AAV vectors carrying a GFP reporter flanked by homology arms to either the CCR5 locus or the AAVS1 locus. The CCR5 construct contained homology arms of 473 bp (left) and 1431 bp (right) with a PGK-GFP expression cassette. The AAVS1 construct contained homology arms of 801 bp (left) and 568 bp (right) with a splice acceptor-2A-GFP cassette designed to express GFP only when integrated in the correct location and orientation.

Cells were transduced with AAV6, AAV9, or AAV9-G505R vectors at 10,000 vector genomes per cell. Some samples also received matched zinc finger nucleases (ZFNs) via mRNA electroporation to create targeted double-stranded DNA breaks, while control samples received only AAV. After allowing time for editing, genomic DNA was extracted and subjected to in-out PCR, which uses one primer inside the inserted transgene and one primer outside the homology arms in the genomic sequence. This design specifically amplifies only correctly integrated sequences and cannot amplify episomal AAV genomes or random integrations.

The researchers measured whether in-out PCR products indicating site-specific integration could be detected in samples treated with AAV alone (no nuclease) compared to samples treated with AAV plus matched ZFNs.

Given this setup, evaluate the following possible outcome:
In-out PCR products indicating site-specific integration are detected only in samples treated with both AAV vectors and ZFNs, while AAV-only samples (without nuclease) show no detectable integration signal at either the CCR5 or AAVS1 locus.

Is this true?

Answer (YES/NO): YES